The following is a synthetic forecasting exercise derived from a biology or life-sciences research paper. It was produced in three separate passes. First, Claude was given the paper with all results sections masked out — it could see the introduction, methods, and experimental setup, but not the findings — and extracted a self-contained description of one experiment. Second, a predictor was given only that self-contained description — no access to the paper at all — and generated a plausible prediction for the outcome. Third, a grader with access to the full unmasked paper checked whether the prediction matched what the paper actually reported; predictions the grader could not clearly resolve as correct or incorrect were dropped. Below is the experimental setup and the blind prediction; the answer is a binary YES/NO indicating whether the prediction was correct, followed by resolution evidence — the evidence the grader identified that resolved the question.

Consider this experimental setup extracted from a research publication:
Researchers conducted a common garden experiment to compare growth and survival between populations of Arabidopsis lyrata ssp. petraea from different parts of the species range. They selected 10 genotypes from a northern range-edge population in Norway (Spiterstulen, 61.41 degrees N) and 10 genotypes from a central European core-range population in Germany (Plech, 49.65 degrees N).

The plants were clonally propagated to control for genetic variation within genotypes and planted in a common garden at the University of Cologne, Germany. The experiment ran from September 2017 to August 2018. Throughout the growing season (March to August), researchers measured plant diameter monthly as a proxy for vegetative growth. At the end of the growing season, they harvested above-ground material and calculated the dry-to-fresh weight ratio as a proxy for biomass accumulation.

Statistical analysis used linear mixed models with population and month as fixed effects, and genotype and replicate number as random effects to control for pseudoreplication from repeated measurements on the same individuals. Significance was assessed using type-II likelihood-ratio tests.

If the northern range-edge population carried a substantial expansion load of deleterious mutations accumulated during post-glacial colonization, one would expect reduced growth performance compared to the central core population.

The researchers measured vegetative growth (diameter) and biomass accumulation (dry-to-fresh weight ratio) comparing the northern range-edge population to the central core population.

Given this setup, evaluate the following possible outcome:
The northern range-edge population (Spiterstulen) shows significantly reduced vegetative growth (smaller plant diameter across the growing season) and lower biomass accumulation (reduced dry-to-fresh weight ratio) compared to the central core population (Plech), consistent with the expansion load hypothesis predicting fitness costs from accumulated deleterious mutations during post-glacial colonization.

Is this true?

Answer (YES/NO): NO